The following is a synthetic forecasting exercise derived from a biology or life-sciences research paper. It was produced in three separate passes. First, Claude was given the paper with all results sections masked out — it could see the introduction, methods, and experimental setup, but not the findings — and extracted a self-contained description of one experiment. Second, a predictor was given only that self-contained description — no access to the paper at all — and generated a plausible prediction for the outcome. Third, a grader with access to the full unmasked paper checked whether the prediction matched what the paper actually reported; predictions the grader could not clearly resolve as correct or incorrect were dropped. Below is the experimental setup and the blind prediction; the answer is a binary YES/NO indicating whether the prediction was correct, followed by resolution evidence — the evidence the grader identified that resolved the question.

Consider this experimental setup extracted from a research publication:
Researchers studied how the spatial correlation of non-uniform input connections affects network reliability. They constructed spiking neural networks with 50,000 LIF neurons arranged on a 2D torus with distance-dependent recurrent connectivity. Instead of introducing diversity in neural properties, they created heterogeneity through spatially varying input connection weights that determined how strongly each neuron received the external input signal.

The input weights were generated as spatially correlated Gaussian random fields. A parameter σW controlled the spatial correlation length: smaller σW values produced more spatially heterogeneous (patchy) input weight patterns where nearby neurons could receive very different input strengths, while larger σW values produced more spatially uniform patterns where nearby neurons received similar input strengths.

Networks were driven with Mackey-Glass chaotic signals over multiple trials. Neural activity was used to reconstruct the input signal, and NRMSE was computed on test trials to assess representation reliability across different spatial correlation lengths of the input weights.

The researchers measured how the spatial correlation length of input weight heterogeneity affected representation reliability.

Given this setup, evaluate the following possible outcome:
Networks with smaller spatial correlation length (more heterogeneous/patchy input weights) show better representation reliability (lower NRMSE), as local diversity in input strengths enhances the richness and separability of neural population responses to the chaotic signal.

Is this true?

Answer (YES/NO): YES